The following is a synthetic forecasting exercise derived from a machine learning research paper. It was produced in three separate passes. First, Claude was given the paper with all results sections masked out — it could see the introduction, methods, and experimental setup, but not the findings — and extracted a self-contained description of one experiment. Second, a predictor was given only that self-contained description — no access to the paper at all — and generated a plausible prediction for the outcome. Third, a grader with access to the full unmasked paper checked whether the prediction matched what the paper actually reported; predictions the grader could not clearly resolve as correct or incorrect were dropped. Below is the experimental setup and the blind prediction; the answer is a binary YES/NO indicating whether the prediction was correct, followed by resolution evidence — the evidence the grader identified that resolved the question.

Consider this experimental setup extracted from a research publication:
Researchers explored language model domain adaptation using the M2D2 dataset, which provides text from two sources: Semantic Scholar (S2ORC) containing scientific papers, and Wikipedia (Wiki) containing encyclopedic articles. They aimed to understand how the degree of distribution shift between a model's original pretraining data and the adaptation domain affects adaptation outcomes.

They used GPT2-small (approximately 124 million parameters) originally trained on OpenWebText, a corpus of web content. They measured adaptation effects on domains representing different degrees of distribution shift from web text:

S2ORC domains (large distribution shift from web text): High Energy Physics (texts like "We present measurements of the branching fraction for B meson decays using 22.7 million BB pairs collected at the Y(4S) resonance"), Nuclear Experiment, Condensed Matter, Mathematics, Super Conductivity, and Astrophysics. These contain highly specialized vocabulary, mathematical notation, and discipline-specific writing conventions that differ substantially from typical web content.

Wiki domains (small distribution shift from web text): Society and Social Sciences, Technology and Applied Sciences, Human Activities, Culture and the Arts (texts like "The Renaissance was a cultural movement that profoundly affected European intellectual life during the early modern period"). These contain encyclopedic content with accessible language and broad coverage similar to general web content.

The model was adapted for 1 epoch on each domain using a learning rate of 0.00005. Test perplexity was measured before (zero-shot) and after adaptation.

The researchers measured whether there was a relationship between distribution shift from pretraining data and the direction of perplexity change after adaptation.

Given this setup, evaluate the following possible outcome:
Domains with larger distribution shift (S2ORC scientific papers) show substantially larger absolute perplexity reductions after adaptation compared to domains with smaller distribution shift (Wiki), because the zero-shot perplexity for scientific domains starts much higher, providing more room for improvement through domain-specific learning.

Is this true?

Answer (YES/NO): NO